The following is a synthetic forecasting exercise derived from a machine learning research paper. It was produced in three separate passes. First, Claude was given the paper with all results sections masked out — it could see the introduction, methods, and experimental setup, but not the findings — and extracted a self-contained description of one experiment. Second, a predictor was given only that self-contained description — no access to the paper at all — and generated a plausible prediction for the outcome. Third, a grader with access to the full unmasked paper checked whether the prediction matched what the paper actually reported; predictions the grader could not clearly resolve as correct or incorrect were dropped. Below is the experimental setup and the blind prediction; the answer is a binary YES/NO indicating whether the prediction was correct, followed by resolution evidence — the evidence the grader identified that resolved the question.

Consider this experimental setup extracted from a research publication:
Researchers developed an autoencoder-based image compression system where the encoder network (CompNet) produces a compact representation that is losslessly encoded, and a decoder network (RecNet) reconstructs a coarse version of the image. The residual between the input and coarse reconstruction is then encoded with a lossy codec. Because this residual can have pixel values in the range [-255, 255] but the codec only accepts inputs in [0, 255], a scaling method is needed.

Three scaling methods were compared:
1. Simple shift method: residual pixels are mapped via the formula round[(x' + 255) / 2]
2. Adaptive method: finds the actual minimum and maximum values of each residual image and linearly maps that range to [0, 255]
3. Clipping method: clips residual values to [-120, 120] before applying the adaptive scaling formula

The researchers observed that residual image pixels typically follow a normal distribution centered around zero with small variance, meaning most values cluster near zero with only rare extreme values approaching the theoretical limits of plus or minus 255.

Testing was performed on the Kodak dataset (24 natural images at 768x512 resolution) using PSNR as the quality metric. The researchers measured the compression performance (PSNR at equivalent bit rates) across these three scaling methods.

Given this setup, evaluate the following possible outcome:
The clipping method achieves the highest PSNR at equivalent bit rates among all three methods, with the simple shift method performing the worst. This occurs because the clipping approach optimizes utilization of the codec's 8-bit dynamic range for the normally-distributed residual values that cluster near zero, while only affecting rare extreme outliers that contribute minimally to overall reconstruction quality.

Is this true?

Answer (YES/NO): NO